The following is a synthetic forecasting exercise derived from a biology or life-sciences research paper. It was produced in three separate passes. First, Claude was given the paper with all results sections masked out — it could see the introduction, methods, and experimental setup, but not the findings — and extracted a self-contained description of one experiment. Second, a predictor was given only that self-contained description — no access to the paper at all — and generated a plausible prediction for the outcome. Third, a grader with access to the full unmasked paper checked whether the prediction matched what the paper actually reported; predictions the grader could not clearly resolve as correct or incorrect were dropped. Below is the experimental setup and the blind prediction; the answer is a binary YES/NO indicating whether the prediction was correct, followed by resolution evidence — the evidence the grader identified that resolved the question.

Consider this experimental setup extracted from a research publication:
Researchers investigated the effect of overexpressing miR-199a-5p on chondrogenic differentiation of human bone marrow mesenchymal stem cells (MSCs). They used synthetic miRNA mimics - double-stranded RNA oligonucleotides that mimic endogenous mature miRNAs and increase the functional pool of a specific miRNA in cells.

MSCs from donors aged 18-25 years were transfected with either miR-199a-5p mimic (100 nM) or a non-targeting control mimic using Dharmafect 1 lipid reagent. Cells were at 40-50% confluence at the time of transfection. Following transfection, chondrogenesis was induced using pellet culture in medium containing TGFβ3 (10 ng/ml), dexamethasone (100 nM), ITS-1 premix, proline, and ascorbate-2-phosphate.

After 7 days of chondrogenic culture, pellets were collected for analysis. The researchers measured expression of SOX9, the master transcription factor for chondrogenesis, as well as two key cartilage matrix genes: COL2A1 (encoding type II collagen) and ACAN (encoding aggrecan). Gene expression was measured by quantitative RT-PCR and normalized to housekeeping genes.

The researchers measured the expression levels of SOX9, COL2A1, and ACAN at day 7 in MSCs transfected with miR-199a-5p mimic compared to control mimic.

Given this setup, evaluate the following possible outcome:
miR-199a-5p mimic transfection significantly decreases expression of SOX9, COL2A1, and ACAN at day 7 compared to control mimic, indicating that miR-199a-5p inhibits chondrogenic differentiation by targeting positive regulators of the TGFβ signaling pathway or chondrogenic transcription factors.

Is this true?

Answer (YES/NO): NO